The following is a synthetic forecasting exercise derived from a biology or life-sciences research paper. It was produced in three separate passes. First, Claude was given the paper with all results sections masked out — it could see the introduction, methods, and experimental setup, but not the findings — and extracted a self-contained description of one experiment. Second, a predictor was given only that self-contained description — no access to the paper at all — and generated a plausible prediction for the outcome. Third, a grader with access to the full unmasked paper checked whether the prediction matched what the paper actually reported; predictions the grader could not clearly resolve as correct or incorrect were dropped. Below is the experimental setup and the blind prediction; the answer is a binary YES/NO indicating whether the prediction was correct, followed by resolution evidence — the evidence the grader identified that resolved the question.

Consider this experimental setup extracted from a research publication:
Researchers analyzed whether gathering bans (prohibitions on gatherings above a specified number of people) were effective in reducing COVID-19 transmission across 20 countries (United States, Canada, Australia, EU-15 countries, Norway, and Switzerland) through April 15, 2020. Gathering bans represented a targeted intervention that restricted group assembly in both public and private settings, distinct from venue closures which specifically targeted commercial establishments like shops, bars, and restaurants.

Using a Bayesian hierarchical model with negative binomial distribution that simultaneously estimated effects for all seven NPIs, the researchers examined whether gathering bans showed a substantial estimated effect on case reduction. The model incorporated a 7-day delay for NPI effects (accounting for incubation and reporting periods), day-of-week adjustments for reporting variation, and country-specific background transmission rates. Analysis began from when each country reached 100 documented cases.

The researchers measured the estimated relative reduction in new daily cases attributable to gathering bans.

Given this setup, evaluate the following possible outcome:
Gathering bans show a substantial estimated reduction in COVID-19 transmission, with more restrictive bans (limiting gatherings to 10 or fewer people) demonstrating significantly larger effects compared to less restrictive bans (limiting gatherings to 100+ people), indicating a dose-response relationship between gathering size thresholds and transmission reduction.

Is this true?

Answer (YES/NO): NO